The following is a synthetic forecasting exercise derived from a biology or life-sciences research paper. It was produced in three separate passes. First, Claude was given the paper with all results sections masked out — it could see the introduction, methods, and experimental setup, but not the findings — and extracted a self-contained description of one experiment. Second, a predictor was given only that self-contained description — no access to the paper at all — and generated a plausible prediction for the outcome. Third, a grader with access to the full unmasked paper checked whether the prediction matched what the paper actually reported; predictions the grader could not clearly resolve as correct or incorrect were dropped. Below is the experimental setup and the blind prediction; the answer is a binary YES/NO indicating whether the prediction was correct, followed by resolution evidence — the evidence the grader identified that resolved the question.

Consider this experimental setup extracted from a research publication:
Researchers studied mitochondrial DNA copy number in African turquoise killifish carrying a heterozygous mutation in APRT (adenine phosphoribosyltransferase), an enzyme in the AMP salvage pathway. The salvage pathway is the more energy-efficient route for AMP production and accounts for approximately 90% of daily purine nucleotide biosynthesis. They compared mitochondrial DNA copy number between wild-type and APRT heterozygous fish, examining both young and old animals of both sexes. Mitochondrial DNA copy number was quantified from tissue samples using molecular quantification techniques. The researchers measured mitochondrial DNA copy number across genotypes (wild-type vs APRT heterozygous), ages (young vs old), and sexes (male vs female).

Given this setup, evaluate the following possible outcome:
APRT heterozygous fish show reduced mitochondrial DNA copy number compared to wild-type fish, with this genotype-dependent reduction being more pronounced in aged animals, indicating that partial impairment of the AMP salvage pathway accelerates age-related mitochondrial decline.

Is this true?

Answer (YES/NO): NO